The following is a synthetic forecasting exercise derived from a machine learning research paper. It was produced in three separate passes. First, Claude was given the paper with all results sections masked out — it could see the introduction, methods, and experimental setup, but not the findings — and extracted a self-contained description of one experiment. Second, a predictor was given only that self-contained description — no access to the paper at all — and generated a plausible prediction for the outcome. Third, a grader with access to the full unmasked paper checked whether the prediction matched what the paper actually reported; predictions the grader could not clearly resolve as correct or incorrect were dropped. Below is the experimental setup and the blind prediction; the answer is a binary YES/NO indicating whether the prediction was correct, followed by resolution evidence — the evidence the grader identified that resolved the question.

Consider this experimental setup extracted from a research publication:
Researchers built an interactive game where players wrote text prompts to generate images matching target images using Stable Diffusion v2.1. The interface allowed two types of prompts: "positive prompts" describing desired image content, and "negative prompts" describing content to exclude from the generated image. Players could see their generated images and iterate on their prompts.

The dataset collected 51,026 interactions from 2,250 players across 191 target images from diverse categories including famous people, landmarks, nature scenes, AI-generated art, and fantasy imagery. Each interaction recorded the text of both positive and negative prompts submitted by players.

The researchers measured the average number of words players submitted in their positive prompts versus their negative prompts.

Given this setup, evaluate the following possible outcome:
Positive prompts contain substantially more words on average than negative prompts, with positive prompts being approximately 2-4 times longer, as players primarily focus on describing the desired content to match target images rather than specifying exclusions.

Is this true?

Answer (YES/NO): NO